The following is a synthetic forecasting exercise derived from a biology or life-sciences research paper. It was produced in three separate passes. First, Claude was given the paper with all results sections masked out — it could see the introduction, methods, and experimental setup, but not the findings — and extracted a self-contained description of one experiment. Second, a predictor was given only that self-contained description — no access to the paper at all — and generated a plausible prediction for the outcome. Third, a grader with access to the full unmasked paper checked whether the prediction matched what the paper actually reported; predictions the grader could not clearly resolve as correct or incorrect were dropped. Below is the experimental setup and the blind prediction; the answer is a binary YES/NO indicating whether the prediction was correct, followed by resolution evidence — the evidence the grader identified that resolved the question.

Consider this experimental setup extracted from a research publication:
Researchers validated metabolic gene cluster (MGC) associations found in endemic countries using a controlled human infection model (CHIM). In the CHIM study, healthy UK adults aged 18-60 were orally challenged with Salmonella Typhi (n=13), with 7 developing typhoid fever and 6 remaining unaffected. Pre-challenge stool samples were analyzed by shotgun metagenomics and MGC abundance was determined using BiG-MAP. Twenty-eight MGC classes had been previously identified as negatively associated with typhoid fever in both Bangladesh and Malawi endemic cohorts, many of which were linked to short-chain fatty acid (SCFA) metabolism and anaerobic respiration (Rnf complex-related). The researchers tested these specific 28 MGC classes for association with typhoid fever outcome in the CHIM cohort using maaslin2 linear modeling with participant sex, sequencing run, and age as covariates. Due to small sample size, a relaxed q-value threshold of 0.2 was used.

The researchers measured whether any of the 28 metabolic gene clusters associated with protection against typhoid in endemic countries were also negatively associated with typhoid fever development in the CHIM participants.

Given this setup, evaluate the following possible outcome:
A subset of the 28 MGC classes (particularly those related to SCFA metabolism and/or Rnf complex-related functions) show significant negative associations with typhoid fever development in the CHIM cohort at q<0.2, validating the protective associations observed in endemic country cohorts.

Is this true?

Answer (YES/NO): NO